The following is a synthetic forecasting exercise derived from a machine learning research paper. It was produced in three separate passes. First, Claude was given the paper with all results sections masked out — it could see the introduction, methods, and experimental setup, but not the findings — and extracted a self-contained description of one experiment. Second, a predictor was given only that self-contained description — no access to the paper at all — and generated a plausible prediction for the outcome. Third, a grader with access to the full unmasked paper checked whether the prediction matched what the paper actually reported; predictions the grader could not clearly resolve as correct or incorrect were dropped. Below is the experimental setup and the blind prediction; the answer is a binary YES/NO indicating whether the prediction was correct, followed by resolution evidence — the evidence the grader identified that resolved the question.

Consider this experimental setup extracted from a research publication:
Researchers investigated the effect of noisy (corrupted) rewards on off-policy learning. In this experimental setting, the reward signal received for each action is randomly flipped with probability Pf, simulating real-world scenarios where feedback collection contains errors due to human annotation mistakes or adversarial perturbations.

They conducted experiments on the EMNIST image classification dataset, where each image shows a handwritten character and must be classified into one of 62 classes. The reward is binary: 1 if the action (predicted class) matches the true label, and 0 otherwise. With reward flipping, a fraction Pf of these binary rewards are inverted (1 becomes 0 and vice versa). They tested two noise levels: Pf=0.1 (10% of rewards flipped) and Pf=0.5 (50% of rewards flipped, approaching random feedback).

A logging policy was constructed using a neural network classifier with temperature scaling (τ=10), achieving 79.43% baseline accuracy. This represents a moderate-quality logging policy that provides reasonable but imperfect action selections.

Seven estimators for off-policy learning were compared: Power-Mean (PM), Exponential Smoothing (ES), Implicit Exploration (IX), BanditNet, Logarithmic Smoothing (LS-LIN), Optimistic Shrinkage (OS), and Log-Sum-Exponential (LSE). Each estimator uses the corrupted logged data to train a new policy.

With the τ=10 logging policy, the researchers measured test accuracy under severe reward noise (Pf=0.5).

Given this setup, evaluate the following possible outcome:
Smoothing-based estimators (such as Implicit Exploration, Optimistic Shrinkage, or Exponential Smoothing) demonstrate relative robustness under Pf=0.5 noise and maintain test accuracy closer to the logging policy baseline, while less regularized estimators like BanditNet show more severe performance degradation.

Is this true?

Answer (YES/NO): NO